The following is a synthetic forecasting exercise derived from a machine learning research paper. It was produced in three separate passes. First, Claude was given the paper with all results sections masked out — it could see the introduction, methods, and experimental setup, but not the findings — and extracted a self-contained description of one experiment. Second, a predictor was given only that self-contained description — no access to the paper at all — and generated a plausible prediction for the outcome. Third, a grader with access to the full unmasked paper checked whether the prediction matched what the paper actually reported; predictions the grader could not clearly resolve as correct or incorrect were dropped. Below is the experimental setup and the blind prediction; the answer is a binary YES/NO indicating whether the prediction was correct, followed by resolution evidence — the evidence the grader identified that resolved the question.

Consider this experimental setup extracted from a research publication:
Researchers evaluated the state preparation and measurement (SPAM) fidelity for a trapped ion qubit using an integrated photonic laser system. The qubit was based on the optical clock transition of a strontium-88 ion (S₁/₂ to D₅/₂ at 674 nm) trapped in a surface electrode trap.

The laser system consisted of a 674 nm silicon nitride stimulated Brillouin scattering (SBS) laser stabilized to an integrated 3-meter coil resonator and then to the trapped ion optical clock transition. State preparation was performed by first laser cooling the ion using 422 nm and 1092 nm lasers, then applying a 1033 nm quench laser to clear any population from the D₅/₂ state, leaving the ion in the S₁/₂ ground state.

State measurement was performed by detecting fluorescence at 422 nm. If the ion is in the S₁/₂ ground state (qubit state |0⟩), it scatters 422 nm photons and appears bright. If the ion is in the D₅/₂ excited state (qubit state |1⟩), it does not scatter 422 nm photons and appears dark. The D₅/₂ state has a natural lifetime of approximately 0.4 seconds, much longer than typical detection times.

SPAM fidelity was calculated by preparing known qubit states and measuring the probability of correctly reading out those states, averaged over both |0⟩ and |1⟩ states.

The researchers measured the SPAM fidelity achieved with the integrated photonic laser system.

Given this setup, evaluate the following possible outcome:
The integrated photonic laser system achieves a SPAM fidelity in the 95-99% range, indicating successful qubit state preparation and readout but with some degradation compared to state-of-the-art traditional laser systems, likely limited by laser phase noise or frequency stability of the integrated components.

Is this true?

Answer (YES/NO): NO